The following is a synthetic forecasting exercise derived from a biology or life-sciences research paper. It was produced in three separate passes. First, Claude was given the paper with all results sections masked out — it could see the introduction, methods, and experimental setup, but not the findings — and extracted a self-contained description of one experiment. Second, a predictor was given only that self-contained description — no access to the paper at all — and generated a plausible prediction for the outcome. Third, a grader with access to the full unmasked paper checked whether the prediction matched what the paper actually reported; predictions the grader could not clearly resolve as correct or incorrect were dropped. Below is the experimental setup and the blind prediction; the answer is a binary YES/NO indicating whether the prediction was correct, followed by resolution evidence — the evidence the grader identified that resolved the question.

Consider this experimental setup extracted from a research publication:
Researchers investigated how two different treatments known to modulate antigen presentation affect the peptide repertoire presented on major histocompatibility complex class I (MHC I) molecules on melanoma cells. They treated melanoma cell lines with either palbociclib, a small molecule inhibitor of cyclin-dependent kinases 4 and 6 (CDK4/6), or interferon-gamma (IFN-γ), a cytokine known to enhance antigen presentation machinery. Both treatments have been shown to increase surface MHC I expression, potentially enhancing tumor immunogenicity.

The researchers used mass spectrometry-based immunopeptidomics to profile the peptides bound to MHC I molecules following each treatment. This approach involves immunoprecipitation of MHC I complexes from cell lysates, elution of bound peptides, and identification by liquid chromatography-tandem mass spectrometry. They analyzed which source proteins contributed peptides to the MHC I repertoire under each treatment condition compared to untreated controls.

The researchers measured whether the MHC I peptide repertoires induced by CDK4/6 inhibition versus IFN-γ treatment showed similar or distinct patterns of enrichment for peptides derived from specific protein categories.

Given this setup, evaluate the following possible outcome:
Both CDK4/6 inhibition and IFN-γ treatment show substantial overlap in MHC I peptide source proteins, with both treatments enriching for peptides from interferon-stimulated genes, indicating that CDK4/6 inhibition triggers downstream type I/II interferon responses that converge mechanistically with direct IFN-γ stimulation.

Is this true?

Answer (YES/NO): NO